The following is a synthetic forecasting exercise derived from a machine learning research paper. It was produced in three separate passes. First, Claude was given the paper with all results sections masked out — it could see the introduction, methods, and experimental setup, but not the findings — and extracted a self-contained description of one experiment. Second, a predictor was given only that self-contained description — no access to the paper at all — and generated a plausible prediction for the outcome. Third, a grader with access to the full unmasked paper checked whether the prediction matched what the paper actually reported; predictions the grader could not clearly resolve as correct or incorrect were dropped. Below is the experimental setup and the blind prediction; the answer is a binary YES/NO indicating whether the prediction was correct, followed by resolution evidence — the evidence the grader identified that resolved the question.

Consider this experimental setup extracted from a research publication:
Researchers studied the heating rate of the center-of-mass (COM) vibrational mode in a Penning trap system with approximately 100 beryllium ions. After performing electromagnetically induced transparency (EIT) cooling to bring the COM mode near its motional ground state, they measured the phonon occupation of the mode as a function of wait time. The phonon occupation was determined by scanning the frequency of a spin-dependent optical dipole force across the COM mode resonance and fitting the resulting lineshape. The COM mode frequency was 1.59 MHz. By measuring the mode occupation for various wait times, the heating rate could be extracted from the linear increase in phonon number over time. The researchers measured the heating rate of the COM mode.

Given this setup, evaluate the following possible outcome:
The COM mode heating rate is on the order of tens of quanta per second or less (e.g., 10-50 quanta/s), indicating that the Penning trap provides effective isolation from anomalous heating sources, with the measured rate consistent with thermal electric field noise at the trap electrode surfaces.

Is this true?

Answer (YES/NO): NO